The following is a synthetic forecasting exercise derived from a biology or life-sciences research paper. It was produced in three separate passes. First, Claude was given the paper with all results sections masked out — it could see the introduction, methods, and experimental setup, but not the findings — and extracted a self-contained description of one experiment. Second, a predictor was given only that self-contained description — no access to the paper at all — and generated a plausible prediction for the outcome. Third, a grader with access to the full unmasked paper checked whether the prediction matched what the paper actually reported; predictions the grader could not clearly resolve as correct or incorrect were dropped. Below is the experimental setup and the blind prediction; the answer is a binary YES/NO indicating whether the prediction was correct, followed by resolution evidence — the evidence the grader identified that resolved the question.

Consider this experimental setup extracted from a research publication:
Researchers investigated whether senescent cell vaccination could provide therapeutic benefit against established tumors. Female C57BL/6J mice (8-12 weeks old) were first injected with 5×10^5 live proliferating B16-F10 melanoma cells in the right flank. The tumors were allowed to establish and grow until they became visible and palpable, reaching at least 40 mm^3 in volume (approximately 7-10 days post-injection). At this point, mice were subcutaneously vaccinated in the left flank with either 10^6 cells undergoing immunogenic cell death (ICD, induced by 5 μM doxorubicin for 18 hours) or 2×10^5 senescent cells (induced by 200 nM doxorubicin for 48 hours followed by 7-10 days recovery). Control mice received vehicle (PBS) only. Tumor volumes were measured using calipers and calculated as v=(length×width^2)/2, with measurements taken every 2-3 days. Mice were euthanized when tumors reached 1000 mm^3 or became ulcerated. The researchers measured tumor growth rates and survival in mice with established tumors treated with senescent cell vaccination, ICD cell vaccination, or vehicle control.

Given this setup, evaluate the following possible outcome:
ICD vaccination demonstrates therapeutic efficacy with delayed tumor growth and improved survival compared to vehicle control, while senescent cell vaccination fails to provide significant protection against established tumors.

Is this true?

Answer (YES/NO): NO